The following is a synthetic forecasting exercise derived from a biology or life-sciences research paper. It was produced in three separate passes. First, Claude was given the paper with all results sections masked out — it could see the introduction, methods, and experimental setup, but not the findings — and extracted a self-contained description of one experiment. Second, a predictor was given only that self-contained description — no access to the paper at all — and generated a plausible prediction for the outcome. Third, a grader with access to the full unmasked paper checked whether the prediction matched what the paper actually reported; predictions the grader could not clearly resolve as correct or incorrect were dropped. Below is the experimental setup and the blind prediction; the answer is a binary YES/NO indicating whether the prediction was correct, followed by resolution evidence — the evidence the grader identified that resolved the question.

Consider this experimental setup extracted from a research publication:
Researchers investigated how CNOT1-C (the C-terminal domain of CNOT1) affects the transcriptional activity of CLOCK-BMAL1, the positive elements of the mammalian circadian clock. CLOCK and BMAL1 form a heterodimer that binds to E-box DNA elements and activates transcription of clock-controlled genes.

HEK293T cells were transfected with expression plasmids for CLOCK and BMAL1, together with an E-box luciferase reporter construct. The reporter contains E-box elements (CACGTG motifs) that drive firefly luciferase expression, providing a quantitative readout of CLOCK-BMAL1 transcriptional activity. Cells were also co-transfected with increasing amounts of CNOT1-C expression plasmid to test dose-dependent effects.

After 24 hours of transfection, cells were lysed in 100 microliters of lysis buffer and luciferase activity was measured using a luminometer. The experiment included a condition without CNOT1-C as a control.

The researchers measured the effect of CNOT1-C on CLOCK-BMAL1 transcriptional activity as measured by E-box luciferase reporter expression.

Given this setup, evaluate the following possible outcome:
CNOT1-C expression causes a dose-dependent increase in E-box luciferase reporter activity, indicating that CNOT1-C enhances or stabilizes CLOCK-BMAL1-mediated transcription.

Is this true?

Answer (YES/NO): NO